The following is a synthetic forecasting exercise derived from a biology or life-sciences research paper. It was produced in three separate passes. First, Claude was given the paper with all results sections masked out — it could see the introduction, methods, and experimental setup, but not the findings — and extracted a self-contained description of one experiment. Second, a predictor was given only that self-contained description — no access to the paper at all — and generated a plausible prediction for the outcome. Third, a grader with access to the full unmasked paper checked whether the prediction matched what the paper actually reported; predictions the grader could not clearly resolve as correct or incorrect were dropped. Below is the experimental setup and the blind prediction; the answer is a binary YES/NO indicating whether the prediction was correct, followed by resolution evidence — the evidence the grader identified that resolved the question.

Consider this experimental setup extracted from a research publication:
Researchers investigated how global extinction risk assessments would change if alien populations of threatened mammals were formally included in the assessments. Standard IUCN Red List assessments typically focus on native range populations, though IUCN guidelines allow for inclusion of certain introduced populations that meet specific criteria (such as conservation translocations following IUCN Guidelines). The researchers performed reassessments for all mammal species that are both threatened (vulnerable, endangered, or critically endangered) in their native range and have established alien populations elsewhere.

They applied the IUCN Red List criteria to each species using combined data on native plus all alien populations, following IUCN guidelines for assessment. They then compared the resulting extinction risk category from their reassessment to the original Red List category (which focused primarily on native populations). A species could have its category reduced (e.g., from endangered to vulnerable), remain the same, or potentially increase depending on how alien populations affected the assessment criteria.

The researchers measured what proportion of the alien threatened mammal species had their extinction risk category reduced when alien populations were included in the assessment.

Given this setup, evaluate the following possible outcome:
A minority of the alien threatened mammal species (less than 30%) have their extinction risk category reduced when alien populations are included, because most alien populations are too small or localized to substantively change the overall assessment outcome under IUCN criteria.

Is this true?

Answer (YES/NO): YES